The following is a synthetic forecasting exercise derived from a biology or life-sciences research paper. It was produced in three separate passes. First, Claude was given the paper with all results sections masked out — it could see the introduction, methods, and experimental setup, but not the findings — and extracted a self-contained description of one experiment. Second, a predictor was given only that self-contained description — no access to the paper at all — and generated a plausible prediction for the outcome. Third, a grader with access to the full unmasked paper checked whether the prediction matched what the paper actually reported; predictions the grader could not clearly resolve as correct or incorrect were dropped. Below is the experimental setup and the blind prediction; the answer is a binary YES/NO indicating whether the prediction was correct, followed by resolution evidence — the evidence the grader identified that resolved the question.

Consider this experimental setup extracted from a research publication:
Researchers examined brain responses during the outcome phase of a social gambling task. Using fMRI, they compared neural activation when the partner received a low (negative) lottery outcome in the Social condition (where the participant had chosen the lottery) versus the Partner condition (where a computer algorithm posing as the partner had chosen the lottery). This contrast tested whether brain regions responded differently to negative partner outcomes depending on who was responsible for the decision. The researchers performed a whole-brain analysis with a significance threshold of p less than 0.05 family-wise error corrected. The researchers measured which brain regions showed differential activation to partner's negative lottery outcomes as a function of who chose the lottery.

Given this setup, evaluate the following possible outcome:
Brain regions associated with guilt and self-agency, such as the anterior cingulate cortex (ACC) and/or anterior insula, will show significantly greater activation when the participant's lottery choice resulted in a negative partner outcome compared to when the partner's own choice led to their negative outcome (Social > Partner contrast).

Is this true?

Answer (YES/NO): NO